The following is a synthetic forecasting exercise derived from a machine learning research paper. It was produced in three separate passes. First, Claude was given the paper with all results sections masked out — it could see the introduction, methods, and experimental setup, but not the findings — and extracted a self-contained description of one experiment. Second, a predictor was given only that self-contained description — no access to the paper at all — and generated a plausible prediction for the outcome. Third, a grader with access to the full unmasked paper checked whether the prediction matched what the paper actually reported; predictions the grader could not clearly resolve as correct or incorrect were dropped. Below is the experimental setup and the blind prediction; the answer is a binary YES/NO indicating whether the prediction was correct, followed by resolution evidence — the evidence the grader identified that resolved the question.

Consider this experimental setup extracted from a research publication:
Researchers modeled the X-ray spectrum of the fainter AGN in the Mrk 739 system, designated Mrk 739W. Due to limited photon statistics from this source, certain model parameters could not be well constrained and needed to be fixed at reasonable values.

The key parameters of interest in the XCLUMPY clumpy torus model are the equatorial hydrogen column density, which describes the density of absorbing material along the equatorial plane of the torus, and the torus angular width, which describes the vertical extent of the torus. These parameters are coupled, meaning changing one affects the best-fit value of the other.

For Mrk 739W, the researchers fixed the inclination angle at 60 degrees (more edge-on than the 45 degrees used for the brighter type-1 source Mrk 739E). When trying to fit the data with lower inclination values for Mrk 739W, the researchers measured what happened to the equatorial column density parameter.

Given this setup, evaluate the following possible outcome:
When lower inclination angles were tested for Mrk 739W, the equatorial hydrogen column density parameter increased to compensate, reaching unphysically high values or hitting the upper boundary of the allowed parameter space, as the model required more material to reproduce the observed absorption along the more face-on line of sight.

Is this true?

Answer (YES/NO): YES